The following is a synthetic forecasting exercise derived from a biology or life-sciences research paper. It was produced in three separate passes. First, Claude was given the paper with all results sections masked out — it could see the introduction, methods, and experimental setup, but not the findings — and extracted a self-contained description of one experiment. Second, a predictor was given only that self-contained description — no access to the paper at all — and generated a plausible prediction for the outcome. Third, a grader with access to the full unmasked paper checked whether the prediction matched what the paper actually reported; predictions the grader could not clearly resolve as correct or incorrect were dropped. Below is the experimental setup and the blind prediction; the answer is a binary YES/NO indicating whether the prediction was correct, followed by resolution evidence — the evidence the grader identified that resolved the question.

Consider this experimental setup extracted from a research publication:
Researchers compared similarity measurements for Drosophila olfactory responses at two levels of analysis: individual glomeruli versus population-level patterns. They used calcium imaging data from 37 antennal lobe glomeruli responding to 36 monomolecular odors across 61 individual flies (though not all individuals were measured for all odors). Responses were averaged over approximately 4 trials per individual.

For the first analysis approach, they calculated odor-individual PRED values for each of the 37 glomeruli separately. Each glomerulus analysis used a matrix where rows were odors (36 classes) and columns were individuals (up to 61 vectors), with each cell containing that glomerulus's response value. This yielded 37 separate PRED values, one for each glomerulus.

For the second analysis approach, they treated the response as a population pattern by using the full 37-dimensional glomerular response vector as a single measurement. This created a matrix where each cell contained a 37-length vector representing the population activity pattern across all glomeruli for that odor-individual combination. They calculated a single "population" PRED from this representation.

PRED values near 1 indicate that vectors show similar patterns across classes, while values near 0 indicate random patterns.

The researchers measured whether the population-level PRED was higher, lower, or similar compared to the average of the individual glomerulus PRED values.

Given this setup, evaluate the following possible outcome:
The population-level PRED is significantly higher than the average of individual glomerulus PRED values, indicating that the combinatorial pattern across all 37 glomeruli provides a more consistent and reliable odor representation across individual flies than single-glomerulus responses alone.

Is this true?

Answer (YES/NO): YES